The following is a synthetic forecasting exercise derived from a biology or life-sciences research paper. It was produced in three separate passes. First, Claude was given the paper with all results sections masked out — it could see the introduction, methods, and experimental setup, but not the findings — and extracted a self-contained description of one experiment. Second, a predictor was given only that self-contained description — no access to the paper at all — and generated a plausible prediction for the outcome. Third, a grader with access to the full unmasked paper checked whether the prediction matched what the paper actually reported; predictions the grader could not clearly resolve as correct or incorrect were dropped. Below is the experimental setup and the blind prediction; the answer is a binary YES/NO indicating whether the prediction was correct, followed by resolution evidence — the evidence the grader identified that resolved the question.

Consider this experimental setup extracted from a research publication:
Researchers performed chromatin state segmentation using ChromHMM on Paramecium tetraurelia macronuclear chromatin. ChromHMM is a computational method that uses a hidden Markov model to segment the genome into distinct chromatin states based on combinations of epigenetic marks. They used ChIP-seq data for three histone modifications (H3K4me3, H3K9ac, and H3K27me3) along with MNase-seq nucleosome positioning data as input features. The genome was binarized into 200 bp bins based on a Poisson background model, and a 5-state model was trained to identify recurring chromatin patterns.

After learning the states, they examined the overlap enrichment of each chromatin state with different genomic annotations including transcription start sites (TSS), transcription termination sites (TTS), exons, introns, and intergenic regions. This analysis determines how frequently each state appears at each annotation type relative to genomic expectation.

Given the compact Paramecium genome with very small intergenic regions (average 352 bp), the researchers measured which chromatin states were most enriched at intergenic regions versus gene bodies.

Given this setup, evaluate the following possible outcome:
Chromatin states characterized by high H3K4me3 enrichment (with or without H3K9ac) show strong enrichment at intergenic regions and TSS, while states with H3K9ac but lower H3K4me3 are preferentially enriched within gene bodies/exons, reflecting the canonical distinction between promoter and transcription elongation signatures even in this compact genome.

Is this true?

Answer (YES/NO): NO